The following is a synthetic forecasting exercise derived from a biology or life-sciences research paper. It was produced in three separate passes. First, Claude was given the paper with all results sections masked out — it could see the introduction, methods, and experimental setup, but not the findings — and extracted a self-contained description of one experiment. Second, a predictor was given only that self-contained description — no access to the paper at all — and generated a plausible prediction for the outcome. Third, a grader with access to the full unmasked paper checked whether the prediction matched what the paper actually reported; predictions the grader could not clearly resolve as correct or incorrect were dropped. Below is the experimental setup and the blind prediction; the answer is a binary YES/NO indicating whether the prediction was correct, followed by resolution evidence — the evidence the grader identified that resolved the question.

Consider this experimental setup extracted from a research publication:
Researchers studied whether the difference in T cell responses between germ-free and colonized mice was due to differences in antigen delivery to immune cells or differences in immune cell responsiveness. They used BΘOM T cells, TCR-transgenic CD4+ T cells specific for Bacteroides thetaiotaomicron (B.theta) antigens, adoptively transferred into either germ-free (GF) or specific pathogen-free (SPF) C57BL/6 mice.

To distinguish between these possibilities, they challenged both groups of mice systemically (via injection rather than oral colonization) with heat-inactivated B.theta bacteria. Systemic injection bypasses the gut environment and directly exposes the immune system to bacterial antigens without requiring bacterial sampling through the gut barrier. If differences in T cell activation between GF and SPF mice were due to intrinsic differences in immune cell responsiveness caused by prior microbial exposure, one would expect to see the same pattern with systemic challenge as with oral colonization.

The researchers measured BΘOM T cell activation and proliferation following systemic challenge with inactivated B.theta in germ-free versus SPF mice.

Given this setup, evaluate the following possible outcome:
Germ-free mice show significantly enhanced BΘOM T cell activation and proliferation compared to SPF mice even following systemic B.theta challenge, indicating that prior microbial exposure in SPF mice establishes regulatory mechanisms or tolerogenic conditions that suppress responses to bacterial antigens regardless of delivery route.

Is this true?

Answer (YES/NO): NO